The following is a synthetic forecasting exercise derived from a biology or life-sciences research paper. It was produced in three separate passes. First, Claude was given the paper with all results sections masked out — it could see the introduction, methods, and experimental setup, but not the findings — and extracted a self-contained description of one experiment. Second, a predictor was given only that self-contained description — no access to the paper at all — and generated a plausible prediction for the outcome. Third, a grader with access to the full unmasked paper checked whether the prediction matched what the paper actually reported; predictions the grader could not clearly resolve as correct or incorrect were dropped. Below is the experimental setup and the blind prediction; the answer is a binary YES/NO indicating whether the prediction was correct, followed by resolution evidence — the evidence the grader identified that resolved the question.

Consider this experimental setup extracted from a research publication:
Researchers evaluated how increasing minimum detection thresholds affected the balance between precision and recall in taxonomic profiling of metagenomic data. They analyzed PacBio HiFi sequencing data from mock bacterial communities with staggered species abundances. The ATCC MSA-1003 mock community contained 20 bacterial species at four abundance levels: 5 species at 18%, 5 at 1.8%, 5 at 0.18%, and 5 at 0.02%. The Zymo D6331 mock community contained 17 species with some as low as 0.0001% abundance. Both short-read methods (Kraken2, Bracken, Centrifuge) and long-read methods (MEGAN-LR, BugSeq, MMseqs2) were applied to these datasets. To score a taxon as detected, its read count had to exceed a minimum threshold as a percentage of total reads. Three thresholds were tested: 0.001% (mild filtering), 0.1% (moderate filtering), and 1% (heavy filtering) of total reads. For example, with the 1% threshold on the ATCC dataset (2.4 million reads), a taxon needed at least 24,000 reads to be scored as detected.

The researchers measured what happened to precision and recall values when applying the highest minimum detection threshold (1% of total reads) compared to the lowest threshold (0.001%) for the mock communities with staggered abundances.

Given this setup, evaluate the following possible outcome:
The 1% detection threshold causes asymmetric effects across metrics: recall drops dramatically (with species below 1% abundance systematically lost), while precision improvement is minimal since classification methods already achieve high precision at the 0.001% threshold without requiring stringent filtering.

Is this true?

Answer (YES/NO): NO